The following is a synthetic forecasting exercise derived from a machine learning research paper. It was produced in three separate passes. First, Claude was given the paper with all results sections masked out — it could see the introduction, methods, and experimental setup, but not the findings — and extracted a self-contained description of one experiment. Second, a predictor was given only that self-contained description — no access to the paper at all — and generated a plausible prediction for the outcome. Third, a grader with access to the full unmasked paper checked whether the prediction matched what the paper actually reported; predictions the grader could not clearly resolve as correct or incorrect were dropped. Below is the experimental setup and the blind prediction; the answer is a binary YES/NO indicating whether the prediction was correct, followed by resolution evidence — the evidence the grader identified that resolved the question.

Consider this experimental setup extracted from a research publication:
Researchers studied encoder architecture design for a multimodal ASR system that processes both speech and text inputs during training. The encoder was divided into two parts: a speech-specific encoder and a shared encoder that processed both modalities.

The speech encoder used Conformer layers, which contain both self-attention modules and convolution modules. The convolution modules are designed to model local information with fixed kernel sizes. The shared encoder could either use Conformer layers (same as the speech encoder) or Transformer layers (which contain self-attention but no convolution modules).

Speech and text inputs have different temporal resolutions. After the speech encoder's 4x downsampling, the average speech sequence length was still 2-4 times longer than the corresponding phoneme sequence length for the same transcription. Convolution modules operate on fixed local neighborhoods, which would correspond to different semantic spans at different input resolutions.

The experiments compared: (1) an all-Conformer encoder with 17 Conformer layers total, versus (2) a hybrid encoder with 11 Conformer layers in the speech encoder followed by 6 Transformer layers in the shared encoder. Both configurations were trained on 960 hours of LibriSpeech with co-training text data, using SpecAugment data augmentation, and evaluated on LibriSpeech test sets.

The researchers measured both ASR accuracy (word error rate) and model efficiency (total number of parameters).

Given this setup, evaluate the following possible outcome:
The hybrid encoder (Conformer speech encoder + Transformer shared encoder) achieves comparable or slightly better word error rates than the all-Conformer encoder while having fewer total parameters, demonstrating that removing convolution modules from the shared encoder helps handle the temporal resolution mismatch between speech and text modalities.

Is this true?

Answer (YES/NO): YES